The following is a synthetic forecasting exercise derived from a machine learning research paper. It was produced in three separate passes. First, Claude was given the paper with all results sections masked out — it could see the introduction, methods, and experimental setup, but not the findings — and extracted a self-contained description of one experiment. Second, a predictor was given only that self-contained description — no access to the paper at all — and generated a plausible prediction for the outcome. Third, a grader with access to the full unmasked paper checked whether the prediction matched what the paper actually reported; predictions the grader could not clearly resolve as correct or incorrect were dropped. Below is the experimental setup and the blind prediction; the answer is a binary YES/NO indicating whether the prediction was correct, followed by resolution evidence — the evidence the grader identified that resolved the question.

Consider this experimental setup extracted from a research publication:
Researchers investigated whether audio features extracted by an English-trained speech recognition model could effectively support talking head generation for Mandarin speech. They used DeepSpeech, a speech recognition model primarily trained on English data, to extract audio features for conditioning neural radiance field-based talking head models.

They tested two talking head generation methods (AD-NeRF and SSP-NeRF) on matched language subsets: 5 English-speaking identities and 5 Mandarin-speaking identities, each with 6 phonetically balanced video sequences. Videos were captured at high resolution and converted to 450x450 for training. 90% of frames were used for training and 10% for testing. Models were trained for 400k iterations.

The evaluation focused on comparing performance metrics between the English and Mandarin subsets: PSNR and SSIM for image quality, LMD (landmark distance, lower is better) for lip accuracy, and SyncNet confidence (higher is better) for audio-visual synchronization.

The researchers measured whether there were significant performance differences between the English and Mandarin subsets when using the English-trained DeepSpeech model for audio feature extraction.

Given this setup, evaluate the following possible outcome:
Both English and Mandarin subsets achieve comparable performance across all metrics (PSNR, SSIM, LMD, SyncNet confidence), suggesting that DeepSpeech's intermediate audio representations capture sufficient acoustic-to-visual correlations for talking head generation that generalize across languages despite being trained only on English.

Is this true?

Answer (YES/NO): YES